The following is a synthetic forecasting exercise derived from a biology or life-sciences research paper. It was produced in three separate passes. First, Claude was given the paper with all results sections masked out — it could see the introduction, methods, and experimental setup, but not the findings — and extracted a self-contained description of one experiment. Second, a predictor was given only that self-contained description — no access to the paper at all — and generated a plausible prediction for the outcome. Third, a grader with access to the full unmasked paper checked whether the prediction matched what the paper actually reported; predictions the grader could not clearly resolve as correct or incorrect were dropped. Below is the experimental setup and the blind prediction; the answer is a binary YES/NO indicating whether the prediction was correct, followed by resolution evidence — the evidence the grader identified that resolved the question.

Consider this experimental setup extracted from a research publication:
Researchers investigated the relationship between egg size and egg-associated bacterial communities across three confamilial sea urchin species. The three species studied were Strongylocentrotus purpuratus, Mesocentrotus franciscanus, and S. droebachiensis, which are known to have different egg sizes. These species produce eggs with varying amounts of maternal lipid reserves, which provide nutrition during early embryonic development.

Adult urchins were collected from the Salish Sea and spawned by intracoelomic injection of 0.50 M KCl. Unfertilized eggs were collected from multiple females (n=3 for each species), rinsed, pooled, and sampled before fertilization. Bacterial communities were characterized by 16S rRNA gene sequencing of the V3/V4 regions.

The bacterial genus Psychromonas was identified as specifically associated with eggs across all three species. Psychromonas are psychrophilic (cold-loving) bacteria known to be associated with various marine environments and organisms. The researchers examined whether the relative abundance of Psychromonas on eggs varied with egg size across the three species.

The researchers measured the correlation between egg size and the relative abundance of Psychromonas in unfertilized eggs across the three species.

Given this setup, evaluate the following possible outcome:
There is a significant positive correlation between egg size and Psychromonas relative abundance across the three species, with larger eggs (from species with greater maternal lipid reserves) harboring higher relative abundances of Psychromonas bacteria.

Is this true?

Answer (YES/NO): YES